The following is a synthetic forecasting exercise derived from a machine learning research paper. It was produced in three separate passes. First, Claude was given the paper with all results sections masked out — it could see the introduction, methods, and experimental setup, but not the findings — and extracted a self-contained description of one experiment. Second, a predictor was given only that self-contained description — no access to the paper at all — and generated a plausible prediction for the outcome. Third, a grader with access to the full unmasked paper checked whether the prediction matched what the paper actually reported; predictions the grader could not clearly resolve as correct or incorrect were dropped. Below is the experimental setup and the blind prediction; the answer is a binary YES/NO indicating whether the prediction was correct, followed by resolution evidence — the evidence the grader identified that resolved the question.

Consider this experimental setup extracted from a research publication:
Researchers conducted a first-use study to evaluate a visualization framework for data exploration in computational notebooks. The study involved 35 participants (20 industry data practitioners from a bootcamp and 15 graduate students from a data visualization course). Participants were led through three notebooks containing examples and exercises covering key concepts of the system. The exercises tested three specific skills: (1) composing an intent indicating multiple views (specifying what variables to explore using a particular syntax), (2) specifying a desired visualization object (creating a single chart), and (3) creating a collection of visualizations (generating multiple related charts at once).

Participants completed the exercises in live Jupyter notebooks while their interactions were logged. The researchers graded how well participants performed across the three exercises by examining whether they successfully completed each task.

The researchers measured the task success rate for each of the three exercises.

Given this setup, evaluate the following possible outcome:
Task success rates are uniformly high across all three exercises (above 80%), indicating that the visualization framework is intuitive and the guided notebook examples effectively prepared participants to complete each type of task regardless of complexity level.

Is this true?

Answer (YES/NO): NO